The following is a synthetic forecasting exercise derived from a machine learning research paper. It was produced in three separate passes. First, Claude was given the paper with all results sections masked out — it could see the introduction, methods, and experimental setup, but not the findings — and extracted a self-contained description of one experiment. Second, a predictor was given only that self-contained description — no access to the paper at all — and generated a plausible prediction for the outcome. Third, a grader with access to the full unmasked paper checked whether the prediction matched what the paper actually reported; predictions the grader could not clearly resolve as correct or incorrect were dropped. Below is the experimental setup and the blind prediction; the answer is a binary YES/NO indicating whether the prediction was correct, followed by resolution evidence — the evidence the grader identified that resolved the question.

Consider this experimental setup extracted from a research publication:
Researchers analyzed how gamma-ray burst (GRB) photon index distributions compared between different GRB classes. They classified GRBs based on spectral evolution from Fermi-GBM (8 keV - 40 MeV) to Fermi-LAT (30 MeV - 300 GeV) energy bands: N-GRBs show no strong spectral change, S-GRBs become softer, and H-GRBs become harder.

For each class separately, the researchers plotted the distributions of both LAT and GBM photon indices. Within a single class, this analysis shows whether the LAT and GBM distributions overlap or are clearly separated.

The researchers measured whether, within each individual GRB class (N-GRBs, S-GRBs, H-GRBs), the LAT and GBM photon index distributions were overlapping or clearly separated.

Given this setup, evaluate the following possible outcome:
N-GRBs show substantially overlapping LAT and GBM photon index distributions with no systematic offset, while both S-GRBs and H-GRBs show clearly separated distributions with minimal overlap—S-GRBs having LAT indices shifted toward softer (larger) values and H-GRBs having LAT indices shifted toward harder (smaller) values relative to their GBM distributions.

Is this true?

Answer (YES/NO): NO